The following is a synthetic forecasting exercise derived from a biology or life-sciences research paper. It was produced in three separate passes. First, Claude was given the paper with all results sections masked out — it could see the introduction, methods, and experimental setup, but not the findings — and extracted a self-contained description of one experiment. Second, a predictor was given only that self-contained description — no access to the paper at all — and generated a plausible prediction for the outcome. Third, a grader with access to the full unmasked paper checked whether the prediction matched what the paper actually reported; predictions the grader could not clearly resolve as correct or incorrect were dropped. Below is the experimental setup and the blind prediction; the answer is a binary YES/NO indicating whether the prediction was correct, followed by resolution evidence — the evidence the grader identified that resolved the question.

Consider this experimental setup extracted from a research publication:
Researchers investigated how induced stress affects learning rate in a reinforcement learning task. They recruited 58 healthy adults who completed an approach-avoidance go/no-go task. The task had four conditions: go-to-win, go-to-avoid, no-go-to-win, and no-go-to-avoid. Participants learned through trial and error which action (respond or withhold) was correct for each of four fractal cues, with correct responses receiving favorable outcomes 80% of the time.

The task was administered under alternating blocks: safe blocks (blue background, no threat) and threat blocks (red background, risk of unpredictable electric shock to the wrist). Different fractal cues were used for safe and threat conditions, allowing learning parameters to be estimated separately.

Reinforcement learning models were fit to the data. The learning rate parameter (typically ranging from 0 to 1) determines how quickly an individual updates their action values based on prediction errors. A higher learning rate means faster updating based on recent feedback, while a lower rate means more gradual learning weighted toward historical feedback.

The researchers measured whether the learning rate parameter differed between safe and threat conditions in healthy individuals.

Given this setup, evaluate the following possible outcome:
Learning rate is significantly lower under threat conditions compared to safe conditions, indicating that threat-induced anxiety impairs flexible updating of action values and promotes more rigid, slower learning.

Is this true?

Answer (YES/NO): NO